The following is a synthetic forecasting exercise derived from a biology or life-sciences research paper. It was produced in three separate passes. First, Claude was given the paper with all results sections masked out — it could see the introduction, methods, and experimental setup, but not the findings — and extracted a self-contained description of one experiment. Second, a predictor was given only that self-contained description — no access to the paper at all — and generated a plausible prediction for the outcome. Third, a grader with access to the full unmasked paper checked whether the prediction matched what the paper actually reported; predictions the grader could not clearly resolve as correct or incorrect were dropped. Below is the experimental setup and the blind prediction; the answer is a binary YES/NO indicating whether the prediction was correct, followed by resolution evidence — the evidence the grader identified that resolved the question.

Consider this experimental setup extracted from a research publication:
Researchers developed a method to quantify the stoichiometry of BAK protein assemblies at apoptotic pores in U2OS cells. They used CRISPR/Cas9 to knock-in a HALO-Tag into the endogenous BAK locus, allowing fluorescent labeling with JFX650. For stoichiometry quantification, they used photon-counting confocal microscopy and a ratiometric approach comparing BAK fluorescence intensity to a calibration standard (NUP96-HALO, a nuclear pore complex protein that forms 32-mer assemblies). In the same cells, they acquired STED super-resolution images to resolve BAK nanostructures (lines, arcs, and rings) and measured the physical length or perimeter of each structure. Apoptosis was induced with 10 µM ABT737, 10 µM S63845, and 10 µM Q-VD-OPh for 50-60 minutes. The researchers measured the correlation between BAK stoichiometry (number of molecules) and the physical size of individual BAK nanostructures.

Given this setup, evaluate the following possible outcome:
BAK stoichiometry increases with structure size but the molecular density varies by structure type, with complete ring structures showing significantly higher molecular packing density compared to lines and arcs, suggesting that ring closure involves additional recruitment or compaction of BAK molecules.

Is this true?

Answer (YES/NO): NO